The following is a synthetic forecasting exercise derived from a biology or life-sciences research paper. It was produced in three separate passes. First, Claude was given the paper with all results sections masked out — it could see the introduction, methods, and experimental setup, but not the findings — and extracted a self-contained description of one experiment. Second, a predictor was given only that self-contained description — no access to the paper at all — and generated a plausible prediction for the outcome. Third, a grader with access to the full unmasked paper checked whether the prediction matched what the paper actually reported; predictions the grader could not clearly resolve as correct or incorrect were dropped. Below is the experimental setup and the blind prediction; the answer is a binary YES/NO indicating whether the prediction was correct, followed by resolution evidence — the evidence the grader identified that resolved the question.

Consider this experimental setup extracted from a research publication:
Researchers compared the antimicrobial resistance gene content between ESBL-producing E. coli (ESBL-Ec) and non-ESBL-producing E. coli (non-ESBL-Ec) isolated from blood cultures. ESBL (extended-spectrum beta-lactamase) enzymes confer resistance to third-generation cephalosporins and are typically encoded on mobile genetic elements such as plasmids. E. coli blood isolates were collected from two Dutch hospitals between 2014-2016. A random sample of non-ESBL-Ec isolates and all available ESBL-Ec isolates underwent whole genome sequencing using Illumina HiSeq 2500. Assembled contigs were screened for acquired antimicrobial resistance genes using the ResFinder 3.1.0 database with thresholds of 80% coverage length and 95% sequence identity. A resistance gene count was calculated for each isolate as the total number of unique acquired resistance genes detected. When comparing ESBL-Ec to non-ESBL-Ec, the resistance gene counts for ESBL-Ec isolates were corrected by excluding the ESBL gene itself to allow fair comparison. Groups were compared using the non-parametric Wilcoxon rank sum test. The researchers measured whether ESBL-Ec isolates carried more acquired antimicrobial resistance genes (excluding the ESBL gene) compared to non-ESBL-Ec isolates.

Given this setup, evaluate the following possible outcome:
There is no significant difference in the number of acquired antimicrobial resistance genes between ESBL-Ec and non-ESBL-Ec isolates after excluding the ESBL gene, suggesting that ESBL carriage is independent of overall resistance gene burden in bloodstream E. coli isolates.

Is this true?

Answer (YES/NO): NO